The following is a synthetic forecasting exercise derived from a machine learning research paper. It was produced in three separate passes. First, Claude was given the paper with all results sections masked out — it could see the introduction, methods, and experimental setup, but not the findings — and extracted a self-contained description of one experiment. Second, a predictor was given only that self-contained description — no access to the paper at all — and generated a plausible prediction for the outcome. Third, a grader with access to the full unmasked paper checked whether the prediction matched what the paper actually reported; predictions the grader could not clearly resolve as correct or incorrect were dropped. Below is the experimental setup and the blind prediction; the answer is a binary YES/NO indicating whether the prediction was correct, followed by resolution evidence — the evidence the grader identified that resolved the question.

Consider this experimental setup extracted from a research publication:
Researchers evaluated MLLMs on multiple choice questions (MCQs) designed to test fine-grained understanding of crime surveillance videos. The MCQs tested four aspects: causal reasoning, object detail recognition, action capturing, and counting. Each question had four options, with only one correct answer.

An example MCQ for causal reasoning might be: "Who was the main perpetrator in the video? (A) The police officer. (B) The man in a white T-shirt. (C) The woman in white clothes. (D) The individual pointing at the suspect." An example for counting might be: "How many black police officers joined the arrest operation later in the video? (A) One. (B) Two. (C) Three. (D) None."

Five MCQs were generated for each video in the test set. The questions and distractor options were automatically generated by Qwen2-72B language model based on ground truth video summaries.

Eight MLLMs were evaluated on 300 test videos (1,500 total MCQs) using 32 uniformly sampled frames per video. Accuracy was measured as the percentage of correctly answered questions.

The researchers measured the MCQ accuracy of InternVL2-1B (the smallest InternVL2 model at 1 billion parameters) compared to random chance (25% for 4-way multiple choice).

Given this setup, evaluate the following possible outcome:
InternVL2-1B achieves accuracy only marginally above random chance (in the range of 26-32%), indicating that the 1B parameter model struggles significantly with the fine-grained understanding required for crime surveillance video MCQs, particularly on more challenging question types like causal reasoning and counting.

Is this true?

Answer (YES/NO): NO